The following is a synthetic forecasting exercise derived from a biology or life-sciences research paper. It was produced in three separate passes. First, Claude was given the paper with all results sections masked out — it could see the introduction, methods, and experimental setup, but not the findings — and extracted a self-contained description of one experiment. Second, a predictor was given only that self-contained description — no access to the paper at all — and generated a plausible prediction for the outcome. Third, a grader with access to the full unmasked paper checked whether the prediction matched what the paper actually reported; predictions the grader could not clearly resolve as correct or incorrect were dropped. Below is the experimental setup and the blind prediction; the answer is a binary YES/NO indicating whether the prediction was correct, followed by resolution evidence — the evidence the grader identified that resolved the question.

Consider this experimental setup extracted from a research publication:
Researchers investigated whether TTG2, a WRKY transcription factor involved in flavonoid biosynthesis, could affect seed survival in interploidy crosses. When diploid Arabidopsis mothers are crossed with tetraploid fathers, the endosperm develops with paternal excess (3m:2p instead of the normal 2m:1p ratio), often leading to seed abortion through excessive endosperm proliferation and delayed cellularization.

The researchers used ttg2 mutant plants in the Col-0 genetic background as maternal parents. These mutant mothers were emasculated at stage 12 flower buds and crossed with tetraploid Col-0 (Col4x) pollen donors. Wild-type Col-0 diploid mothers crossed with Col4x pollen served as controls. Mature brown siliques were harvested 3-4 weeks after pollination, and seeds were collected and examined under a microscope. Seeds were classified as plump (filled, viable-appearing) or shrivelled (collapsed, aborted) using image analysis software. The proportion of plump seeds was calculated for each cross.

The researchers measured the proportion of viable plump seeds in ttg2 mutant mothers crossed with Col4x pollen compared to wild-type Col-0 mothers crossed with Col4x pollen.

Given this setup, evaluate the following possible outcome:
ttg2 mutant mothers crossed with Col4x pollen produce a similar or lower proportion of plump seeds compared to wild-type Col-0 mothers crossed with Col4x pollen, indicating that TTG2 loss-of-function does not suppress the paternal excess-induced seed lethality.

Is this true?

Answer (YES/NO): NO